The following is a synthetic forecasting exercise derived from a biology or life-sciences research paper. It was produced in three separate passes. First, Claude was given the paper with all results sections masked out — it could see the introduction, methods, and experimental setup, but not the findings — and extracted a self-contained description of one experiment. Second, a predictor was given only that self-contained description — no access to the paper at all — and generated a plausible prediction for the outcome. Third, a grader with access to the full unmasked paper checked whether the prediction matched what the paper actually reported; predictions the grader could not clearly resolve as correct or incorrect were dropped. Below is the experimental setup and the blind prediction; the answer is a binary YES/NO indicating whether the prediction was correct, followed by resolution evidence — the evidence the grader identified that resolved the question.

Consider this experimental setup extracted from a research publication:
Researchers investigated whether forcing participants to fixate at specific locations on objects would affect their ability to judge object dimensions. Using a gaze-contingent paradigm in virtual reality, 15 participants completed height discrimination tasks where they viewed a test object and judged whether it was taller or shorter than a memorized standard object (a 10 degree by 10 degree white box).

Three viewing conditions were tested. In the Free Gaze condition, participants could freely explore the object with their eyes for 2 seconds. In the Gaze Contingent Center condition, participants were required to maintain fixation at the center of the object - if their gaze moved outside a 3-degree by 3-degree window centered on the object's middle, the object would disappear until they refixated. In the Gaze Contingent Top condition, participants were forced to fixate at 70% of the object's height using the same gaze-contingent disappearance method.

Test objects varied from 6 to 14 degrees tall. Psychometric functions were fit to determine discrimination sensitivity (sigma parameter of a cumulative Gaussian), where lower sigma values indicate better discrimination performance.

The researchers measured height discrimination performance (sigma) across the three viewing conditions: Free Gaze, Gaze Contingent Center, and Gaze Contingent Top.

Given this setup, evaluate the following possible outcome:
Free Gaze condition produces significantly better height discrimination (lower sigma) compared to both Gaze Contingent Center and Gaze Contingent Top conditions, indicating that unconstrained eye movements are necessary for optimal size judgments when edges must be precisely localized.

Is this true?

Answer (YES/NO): NO